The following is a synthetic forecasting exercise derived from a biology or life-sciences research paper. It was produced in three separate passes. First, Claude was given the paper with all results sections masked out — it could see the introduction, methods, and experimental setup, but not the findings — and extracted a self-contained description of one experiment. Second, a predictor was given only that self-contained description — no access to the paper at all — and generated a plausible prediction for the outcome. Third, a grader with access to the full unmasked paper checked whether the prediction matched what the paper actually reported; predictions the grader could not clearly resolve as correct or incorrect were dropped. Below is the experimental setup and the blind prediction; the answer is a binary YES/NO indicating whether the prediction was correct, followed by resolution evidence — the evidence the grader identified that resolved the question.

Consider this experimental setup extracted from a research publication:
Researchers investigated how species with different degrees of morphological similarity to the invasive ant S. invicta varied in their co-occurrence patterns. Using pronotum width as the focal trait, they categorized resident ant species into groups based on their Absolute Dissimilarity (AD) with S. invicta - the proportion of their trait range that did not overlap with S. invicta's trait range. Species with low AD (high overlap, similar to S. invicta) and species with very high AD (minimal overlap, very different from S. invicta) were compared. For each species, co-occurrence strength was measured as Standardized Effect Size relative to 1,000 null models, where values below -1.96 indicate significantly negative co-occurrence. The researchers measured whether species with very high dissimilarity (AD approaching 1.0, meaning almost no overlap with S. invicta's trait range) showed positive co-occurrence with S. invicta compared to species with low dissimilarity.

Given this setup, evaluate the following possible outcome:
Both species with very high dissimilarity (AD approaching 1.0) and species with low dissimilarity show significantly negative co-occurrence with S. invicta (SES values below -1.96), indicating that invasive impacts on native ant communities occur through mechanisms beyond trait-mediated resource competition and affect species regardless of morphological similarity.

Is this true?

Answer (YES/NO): NO